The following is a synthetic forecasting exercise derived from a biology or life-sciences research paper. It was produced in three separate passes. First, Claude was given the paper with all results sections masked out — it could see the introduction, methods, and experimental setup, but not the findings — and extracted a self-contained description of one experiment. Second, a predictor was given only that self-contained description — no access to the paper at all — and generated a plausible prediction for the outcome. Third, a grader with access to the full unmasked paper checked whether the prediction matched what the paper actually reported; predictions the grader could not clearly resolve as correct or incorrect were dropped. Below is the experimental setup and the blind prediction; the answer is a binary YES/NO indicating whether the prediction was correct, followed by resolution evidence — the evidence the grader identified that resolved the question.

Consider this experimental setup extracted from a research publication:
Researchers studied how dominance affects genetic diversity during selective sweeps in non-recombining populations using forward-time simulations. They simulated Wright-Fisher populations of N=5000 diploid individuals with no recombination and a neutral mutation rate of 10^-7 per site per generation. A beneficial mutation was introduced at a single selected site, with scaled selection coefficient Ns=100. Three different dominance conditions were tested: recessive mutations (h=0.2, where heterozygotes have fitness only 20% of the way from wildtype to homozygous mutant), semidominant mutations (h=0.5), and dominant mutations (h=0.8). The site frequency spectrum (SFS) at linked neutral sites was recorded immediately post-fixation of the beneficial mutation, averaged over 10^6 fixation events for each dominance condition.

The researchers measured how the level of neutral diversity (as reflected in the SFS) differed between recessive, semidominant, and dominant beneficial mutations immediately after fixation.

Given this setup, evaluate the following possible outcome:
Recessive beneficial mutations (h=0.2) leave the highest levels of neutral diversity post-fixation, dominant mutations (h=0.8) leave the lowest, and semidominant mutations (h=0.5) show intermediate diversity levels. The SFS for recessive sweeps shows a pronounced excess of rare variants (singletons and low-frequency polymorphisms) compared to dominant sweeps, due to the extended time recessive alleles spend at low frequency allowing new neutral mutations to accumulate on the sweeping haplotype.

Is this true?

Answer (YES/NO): NO